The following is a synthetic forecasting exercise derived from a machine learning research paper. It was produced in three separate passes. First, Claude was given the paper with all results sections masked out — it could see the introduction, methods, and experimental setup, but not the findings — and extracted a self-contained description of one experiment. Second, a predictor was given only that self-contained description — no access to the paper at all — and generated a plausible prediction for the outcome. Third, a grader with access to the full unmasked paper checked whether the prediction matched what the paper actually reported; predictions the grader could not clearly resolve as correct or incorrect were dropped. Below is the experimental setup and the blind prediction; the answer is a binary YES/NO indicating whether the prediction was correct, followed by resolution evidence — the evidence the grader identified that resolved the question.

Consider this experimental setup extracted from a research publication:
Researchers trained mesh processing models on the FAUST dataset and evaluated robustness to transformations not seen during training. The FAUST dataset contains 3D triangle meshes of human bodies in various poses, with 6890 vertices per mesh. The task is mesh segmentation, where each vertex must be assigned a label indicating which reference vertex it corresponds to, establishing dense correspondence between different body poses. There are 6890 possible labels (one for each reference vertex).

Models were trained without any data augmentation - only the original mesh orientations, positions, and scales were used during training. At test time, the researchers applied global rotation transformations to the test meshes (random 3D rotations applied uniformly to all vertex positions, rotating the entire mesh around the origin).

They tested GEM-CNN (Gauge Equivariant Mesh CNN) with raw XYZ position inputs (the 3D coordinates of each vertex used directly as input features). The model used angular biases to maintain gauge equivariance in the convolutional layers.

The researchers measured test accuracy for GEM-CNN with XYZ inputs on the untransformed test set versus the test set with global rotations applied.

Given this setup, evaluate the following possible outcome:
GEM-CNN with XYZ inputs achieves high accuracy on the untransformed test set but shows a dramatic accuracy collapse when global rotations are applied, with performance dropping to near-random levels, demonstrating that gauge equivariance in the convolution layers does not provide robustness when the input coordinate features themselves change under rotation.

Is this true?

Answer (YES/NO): NO